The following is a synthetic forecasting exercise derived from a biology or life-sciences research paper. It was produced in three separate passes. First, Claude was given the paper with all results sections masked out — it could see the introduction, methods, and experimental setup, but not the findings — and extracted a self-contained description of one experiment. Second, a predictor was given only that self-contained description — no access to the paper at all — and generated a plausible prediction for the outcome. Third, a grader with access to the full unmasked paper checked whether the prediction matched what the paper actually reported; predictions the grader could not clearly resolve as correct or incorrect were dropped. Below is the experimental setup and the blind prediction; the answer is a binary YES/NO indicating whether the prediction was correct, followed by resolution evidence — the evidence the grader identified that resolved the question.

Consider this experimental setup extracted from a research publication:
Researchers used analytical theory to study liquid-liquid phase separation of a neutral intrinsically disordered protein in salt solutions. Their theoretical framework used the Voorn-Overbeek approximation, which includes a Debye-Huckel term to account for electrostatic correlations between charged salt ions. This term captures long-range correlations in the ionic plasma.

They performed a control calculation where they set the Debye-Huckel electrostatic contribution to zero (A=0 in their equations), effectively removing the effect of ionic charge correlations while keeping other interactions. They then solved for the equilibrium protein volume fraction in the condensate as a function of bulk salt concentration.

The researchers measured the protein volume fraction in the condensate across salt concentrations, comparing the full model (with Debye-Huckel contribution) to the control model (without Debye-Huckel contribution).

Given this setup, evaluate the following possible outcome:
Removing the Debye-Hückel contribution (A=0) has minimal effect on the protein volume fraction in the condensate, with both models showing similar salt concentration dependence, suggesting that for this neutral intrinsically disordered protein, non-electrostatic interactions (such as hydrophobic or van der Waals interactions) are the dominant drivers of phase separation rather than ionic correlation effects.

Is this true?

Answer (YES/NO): NO